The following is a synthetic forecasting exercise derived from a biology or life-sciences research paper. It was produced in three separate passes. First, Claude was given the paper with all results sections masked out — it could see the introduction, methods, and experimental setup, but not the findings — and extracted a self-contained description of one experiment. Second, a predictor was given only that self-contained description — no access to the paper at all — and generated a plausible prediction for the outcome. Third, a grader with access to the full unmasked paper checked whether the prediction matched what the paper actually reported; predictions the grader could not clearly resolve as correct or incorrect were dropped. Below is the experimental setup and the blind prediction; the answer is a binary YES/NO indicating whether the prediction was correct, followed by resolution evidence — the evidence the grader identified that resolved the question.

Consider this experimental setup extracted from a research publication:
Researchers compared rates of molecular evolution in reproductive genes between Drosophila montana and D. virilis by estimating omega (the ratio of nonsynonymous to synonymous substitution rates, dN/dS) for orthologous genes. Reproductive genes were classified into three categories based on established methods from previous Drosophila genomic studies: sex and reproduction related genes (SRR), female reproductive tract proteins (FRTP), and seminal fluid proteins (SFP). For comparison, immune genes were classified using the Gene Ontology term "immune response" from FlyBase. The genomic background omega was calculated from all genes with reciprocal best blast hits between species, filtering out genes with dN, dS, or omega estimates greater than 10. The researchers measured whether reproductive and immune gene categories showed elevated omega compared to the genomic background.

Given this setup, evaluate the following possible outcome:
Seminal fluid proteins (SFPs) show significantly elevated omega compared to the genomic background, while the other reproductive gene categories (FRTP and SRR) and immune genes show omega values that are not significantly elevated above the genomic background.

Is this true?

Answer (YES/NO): NO